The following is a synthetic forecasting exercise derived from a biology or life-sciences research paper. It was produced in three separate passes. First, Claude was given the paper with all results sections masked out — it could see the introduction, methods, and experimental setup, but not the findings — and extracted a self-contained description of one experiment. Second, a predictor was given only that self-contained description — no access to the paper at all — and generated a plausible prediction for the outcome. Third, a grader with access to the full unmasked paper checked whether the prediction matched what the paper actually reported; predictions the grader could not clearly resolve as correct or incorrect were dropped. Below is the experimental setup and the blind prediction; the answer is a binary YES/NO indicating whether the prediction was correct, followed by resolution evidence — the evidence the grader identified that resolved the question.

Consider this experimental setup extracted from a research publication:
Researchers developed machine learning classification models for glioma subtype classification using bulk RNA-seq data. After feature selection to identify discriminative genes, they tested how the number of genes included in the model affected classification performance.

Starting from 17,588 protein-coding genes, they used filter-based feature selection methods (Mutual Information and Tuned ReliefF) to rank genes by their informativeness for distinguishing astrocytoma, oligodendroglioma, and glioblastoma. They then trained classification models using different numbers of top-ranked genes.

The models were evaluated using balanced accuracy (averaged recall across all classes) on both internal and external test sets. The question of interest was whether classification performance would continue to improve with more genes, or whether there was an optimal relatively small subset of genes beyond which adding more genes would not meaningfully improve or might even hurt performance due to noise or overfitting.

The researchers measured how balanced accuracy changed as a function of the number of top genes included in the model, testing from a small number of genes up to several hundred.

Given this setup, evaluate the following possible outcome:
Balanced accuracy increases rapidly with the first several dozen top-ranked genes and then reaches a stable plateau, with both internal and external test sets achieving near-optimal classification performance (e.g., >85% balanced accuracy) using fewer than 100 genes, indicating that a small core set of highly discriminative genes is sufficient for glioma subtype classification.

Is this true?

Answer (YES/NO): NO